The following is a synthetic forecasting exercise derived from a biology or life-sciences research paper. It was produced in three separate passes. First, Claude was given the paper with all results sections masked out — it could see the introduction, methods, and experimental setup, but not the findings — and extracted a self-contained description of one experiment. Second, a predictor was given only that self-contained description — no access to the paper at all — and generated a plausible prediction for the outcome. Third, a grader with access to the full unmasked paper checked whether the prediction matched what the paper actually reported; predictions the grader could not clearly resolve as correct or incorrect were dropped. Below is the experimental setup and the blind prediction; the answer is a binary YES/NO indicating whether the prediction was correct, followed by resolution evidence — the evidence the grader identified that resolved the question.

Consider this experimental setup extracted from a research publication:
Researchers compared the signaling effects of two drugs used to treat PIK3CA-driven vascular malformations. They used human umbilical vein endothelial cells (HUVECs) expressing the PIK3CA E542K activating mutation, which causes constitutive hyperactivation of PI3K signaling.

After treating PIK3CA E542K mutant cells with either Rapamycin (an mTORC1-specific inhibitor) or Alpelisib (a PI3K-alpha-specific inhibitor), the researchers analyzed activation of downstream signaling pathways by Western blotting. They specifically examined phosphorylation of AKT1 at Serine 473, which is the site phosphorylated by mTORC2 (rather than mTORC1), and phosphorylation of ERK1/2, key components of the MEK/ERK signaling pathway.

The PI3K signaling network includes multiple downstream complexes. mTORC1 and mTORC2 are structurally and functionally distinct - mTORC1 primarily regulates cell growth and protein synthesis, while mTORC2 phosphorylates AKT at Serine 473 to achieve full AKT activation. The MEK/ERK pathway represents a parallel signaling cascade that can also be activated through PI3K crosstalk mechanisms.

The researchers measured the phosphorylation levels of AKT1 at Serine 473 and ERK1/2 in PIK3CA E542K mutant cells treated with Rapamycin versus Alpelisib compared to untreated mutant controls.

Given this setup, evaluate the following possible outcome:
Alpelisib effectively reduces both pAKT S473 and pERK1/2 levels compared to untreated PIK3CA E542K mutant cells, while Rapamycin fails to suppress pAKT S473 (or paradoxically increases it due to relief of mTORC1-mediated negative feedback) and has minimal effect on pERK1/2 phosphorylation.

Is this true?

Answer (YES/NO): YES